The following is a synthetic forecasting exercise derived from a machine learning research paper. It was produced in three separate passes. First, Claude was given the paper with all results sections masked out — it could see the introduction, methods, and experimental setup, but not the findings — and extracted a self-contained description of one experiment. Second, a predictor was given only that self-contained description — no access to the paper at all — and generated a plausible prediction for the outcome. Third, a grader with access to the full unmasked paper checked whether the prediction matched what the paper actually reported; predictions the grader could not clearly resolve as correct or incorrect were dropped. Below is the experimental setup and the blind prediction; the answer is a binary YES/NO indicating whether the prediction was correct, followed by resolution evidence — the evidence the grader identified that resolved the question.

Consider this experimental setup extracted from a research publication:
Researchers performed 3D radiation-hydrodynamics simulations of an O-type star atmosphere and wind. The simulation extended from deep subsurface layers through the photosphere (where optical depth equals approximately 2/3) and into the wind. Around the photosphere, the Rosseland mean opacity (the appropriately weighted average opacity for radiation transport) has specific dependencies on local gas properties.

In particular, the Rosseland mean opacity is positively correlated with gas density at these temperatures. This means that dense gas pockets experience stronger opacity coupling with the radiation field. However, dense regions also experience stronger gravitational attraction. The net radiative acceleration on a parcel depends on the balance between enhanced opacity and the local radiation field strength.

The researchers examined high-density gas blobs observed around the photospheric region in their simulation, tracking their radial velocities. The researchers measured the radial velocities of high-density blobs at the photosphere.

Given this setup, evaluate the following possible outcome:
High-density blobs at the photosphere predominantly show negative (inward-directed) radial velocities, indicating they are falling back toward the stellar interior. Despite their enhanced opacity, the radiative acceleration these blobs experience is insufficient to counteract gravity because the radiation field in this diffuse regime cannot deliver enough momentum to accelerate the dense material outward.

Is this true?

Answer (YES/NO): NO